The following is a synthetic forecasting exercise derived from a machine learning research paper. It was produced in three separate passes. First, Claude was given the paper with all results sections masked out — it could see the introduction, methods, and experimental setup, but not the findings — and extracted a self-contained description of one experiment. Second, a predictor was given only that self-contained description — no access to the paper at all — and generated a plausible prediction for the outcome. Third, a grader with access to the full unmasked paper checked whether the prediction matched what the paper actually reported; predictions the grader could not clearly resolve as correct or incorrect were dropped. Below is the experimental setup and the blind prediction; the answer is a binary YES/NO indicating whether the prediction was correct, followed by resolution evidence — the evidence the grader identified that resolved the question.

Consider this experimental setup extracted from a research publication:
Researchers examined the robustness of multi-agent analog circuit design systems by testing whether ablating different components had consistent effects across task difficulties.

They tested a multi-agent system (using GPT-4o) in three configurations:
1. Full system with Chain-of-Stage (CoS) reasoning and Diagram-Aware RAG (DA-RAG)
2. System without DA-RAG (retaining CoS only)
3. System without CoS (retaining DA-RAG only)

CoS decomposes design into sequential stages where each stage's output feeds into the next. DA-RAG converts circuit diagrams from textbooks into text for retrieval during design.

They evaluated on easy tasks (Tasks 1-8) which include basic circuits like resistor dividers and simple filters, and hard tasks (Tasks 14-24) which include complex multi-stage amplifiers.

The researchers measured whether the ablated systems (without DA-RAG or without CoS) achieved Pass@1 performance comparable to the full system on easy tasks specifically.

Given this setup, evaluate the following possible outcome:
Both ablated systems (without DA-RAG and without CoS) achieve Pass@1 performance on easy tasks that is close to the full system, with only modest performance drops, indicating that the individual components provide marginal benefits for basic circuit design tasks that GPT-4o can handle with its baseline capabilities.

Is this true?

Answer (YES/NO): YES